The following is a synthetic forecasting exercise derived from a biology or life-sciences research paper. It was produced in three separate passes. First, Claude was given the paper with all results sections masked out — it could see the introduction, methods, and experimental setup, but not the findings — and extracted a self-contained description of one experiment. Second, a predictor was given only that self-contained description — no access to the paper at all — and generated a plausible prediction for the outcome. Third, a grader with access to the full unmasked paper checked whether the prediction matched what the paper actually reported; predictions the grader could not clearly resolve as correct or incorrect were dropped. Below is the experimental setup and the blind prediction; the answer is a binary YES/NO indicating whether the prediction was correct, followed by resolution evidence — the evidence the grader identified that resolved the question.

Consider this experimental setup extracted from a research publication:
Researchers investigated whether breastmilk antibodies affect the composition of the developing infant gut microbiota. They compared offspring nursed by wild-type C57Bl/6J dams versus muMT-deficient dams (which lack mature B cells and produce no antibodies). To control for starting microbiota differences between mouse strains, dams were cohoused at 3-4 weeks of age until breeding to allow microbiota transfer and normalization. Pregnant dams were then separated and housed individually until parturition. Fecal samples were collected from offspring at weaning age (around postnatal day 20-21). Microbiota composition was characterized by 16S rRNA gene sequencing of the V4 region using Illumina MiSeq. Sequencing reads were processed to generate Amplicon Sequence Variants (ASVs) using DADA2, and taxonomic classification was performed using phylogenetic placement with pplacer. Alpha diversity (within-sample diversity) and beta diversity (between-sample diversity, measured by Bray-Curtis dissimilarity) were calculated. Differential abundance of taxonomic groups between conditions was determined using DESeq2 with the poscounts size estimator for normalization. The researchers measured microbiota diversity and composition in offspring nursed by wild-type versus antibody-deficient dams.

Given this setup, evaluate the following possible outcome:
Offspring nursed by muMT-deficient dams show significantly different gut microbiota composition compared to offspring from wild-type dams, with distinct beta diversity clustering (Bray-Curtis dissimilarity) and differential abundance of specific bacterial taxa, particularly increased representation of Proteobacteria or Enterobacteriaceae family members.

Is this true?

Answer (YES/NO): NO